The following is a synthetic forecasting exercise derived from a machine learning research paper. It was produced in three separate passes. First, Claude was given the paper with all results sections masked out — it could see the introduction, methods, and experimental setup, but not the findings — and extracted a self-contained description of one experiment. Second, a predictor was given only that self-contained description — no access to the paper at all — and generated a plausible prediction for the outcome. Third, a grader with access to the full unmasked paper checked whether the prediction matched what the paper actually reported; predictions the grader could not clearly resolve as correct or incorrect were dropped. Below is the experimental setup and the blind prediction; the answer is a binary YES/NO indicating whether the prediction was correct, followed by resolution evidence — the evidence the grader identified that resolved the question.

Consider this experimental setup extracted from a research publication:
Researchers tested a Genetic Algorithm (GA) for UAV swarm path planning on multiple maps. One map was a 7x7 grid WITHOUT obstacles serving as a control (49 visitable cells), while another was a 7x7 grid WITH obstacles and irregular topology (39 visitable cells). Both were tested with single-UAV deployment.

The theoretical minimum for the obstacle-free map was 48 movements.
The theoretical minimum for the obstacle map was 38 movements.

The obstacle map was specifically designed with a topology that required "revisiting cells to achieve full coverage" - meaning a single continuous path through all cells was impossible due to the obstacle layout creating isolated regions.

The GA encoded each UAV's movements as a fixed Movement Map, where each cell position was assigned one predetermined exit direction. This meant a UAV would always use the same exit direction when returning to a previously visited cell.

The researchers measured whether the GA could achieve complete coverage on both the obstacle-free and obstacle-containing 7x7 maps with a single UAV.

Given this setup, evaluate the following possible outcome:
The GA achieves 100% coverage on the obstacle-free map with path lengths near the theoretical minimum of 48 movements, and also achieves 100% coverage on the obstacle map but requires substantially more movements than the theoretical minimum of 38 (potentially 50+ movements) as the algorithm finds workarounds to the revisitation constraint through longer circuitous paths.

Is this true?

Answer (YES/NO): NO